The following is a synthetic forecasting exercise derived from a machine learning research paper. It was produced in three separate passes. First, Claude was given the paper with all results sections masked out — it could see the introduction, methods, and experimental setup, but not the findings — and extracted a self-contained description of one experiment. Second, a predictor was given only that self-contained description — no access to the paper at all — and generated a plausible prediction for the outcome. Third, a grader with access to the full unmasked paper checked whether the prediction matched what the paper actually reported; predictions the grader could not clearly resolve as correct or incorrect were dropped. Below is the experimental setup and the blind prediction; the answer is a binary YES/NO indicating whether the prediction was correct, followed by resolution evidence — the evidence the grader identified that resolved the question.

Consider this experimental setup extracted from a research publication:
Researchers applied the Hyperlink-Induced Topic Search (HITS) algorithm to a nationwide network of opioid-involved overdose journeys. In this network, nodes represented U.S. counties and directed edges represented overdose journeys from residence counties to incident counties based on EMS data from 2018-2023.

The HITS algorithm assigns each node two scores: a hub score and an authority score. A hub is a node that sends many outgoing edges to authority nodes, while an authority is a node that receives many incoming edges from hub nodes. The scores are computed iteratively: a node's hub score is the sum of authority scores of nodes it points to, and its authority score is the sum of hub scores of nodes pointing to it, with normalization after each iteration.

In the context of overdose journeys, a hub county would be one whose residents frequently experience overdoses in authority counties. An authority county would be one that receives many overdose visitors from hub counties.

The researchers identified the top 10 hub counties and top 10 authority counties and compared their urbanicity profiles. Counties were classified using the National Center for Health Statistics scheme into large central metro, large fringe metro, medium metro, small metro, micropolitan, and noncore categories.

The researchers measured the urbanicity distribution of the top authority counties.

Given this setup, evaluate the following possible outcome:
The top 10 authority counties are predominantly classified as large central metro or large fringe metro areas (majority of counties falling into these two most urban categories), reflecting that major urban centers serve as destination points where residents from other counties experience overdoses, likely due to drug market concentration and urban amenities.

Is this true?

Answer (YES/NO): YES